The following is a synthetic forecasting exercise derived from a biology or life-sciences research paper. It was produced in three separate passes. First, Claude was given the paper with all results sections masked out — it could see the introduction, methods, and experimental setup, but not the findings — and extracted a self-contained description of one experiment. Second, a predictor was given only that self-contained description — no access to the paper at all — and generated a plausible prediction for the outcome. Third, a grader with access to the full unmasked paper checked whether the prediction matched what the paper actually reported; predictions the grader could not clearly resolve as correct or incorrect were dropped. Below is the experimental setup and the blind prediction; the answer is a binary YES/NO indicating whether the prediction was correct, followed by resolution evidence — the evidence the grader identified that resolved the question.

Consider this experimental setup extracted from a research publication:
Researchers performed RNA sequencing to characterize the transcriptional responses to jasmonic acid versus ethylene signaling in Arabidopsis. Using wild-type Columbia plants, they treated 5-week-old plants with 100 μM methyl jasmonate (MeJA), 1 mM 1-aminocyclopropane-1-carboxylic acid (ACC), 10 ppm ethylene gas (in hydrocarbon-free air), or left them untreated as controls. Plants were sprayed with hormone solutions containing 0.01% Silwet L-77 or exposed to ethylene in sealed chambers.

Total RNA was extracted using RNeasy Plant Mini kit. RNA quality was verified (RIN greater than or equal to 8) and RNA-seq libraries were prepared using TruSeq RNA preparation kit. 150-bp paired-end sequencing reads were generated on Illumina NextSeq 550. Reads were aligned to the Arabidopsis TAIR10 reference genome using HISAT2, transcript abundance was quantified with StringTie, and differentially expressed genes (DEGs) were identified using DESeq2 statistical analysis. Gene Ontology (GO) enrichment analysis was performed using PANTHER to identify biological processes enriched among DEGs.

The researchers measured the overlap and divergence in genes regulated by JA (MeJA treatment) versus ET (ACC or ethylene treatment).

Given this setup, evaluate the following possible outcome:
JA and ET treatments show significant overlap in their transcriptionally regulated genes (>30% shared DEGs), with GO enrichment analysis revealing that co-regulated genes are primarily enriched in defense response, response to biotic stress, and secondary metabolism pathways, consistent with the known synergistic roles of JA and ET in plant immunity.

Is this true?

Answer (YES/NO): NO